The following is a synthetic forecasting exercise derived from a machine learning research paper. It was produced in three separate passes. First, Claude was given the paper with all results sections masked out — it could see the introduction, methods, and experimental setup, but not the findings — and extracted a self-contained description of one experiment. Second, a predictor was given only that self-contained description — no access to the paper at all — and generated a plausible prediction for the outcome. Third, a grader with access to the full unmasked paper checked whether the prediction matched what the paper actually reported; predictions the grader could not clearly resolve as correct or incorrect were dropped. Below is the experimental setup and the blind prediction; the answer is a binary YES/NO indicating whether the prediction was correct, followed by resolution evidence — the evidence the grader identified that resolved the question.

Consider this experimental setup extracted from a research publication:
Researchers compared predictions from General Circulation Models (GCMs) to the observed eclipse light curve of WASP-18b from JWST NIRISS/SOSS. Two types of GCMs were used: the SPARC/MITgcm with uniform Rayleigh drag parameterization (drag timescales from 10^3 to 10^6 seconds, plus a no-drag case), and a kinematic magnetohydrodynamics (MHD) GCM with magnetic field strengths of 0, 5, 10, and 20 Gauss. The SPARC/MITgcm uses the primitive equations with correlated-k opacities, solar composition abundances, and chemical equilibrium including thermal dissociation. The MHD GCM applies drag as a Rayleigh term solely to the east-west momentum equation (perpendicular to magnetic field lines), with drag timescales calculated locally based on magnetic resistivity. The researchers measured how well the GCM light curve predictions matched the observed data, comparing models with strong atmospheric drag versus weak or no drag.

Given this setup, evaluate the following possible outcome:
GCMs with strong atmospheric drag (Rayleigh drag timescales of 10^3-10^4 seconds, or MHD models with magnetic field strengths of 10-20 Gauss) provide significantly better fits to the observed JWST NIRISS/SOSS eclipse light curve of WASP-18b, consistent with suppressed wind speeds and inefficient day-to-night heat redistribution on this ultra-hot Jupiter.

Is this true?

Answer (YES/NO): YES